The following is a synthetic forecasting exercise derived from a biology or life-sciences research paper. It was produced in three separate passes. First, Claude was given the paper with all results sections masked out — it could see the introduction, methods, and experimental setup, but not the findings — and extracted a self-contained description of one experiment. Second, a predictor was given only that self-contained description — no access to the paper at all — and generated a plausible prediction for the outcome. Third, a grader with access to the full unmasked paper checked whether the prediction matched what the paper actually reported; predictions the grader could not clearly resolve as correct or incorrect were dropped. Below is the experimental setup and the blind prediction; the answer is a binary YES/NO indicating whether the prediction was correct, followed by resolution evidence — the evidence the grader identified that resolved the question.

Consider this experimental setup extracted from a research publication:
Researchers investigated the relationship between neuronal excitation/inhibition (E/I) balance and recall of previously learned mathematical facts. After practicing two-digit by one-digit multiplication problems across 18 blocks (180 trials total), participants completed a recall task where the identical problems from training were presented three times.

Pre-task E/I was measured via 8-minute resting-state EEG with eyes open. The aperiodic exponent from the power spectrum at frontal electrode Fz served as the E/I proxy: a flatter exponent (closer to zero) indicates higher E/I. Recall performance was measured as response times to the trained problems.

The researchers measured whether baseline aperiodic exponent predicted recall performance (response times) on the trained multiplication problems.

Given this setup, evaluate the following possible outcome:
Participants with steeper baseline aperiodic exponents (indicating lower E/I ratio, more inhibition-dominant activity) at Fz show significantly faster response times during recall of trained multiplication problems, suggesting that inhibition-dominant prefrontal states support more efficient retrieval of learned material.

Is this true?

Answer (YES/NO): NO